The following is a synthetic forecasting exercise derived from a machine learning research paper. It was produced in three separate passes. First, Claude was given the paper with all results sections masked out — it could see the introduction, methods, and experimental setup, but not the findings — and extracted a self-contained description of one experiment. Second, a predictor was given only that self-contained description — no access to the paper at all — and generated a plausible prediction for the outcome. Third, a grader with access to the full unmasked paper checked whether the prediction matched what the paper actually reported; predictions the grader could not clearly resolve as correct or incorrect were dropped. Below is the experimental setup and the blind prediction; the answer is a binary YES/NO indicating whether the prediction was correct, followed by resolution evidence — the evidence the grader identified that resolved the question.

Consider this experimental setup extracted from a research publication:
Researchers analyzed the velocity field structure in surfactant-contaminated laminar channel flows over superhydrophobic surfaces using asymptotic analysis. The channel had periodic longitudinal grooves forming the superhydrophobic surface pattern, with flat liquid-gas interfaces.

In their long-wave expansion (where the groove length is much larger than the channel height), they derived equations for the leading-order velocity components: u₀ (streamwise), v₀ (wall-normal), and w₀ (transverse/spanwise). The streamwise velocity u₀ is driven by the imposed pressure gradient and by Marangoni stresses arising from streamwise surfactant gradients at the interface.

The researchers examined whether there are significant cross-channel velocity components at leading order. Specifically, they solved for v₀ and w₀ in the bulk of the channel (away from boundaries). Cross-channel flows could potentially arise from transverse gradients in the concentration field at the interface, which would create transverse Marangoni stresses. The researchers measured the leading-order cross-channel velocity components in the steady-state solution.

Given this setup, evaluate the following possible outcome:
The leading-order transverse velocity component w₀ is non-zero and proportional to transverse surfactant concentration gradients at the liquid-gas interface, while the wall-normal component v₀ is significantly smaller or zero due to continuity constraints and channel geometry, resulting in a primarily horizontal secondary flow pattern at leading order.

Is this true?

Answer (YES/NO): NO